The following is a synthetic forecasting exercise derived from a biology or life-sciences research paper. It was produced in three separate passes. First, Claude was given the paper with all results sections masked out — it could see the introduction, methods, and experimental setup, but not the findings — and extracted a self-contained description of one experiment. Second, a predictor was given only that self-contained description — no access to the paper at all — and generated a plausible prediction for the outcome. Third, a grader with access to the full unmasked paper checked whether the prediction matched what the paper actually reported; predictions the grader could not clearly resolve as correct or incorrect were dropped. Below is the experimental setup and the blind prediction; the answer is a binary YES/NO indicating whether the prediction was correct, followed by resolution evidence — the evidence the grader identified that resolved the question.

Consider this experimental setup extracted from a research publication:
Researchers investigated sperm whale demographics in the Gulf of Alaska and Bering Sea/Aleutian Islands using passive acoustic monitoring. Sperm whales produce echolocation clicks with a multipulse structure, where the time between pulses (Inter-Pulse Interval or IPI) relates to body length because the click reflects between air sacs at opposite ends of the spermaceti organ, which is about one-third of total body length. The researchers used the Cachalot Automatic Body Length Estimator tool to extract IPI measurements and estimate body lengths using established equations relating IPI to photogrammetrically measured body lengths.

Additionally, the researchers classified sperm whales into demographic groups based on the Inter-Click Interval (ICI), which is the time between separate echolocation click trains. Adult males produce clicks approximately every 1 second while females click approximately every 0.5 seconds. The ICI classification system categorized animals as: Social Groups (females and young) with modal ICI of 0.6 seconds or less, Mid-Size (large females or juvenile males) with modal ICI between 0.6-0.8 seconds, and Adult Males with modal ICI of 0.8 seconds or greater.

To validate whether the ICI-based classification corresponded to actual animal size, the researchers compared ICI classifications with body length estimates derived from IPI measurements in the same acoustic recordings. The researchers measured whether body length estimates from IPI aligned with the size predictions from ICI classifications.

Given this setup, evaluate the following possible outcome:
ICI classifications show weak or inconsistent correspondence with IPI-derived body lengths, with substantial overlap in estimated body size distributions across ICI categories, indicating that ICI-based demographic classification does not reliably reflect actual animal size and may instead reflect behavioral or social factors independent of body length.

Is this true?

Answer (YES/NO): NO